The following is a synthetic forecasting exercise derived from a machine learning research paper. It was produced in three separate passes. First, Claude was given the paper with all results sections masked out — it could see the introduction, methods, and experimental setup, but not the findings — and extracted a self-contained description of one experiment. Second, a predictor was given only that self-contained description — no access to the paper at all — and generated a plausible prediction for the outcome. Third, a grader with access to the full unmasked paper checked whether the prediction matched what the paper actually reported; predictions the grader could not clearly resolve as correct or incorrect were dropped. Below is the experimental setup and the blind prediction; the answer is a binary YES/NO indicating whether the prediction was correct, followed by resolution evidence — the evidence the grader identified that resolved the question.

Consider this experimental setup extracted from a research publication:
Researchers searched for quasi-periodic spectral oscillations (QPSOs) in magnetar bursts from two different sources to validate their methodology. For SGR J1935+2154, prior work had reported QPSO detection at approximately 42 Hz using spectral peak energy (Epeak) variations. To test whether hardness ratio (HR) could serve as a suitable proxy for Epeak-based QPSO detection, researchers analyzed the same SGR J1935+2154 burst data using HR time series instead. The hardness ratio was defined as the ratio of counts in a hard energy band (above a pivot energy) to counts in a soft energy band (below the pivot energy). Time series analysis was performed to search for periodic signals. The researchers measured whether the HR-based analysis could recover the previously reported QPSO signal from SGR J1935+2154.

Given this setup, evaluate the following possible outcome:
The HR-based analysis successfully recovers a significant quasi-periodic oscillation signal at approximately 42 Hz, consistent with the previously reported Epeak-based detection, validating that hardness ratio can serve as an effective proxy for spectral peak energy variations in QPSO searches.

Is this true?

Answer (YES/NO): YES